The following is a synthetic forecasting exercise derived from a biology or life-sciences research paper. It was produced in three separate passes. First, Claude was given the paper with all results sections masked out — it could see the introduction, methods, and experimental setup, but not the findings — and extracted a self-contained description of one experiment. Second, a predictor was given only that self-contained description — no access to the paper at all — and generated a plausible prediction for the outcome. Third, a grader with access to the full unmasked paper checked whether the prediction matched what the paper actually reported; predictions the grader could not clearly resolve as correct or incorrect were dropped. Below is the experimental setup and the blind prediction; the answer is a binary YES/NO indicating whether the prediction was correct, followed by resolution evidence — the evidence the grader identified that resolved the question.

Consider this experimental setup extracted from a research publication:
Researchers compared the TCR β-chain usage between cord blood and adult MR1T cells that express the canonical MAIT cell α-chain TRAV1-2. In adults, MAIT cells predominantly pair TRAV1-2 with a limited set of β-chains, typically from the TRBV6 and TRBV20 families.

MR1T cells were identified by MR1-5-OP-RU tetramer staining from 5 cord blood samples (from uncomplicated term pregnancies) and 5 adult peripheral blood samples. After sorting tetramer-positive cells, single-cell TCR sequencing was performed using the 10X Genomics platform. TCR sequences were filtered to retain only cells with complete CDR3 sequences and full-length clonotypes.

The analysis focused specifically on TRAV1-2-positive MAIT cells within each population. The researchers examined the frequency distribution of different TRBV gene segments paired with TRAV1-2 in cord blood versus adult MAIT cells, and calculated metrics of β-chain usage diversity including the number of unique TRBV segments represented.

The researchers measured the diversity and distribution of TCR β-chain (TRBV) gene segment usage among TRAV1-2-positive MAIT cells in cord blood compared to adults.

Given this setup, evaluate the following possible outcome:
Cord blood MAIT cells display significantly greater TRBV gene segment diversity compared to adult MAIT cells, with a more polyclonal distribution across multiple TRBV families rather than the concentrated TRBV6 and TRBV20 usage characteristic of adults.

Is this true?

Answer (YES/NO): YES